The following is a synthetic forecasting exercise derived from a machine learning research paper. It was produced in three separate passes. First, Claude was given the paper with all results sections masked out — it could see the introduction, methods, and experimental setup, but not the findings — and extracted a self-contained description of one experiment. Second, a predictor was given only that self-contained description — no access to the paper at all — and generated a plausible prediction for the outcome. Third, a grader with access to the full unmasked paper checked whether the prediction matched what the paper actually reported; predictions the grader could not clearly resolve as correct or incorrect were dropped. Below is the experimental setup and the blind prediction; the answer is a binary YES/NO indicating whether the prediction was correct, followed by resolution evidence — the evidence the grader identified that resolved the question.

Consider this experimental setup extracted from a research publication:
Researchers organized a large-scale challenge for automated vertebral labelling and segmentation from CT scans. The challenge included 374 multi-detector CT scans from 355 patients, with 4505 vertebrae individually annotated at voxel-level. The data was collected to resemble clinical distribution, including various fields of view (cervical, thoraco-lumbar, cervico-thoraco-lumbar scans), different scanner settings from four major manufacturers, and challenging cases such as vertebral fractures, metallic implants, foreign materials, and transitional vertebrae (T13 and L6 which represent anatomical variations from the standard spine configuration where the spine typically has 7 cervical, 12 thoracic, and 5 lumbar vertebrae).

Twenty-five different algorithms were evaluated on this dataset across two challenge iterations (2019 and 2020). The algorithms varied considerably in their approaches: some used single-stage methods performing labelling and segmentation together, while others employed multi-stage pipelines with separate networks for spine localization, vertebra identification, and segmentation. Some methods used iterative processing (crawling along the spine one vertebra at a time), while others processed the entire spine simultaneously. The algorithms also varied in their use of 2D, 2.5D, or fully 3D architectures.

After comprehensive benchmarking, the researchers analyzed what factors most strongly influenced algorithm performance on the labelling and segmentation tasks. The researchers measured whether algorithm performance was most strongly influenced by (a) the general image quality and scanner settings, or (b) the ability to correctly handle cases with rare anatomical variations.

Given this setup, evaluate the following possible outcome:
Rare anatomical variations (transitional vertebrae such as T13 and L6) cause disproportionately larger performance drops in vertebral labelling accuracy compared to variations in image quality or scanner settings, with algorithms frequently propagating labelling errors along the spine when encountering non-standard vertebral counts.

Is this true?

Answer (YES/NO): YES